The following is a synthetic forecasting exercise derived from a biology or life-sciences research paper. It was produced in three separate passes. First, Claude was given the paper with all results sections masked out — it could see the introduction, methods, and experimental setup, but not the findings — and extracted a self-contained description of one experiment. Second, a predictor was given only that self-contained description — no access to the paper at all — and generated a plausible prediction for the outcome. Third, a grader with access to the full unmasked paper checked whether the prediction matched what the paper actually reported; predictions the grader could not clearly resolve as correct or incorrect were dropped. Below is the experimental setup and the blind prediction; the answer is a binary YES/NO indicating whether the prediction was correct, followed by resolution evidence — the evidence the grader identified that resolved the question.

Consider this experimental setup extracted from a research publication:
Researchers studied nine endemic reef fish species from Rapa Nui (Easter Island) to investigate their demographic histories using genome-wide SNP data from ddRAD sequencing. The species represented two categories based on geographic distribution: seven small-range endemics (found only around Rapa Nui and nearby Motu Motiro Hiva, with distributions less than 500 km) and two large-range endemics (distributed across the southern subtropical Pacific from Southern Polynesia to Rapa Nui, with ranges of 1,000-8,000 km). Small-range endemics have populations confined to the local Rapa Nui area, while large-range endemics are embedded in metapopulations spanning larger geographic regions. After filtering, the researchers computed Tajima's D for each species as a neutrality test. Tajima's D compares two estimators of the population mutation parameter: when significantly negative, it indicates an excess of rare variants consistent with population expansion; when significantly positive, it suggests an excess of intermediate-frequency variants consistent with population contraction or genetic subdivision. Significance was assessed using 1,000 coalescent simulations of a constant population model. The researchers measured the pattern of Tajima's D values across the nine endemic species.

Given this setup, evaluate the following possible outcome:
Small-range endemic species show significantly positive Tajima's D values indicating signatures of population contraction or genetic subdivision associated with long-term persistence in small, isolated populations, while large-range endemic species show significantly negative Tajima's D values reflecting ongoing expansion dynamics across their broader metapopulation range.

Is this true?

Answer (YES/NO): NO